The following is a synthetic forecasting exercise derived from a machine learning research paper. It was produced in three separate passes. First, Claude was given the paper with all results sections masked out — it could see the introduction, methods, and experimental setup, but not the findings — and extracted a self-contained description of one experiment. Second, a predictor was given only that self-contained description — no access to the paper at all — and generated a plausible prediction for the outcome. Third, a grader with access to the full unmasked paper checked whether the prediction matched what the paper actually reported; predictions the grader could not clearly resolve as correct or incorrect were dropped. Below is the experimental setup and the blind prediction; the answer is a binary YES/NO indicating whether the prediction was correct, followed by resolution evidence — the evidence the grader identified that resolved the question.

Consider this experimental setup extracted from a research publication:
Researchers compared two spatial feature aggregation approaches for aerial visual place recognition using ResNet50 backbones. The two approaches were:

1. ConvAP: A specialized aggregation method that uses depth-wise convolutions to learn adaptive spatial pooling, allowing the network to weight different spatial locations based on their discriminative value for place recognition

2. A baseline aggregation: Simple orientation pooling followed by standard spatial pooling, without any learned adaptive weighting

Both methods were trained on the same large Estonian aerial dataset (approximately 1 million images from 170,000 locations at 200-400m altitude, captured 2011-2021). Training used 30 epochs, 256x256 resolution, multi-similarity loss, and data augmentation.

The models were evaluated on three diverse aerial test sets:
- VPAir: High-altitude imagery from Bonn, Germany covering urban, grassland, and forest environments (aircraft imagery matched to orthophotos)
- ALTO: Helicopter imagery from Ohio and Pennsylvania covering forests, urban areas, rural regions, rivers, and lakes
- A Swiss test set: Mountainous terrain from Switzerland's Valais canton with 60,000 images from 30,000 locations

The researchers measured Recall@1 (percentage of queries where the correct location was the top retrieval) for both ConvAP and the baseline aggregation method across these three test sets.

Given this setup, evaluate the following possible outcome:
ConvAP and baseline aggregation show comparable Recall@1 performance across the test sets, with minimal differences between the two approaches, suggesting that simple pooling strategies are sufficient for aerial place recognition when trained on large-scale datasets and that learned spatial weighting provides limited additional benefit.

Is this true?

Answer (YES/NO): NO